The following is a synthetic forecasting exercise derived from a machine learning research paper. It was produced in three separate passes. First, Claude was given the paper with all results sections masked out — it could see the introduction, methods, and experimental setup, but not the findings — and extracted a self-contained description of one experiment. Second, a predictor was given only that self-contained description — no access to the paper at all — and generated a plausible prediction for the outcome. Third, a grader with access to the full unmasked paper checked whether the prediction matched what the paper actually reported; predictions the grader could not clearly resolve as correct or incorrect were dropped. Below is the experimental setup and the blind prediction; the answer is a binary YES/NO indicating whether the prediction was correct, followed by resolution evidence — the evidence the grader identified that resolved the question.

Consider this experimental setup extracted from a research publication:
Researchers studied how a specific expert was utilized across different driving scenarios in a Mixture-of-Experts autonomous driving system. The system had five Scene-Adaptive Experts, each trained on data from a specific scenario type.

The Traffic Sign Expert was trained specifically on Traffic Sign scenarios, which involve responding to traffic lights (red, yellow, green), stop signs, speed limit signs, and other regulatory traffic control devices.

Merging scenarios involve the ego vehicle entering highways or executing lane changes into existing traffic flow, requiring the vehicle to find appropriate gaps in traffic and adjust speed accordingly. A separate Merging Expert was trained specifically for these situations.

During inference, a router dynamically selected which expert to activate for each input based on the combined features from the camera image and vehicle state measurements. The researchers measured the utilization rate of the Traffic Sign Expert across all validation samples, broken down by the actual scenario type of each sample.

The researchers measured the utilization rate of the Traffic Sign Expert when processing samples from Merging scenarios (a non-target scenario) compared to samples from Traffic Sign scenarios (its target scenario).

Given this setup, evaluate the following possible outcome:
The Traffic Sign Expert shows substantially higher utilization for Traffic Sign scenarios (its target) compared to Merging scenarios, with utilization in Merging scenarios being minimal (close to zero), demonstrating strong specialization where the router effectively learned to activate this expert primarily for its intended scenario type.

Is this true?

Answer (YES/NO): NO